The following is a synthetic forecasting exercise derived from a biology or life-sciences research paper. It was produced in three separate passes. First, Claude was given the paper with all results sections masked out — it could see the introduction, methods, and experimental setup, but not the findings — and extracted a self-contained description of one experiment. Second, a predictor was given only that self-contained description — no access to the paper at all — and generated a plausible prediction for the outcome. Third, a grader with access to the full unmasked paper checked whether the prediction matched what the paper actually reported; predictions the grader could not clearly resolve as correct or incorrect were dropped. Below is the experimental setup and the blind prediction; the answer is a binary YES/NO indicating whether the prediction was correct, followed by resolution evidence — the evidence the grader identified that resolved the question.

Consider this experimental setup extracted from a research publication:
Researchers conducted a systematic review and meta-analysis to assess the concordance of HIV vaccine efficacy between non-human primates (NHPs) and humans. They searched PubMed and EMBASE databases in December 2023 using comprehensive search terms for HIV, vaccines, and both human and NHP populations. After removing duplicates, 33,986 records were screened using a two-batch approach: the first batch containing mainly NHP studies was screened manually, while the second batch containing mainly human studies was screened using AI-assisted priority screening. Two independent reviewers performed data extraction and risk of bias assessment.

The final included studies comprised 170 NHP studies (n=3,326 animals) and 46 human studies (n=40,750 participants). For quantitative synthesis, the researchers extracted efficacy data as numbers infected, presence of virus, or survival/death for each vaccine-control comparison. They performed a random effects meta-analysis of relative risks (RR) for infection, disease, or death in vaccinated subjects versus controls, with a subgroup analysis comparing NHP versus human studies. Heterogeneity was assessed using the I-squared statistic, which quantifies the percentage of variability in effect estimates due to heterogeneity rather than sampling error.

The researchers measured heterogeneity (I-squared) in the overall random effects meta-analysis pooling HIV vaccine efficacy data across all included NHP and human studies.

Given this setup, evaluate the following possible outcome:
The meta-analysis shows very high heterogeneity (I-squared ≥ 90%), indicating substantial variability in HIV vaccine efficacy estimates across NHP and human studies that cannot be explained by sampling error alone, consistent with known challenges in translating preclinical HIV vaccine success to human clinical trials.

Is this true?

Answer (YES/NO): NO